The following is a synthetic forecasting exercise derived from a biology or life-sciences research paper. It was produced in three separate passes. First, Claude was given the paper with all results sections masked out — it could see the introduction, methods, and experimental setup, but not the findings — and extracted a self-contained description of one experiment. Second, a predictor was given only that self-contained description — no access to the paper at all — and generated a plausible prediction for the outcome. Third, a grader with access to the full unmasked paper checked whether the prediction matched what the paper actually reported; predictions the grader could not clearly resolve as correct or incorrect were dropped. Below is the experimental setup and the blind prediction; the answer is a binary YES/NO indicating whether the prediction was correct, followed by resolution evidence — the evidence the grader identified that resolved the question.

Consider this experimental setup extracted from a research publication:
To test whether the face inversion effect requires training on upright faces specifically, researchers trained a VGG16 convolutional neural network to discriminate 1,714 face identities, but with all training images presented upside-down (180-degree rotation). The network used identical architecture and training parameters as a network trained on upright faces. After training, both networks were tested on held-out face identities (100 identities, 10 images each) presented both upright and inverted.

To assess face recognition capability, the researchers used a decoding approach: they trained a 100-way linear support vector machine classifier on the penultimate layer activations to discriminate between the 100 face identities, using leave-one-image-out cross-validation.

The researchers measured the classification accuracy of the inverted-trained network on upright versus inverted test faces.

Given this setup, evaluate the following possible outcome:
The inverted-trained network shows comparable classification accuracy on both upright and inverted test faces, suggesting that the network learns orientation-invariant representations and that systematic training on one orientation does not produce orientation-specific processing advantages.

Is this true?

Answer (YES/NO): NO